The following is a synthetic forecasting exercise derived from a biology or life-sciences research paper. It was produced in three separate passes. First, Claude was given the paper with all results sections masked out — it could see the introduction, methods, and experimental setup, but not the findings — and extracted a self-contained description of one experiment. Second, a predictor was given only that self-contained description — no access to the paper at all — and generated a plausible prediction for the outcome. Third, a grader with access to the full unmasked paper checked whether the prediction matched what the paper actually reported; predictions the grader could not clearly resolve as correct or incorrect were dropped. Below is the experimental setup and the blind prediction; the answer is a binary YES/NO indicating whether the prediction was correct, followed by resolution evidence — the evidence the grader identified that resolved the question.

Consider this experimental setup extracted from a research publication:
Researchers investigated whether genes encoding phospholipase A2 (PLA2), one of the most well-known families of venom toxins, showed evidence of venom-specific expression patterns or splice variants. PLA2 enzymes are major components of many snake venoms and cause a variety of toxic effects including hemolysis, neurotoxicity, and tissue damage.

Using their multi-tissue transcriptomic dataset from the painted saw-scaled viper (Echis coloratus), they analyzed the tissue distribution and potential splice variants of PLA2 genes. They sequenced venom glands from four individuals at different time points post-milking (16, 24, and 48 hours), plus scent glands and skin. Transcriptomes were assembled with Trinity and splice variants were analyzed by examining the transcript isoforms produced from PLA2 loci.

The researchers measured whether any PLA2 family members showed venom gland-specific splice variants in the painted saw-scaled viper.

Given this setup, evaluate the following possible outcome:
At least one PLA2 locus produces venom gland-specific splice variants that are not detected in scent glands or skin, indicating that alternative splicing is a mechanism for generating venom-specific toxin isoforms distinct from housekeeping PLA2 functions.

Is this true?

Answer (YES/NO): YES